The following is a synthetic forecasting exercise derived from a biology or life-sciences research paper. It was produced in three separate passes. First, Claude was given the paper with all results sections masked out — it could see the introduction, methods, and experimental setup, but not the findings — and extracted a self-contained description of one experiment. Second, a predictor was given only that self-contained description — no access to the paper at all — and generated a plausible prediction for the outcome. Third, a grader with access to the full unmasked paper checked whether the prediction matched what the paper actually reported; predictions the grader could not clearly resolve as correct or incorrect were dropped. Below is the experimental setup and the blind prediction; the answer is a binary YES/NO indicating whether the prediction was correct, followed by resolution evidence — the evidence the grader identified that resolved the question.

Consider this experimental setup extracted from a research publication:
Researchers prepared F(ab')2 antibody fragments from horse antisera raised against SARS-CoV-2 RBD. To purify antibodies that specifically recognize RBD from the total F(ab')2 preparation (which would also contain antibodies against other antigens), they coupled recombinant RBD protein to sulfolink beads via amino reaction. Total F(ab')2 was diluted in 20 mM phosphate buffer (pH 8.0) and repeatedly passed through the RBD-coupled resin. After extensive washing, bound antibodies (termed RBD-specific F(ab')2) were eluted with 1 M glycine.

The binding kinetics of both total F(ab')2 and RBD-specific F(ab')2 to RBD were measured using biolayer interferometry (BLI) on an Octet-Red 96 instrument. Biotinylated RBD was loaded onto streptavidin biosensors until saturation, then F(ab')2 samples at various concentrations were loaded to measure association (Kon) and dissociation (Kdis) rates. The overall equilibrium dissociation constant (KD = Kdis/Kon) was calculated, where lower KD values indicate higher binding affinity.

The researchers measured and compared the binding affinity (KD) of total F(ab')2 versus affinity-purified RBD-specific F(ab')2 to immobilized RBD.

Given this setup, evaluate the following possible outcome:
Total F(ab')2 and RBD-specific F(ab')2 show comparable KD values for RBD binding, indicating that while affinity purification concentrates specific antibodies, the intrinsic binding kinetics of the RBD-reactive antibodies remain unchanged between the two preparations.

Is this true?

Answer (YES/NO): NO